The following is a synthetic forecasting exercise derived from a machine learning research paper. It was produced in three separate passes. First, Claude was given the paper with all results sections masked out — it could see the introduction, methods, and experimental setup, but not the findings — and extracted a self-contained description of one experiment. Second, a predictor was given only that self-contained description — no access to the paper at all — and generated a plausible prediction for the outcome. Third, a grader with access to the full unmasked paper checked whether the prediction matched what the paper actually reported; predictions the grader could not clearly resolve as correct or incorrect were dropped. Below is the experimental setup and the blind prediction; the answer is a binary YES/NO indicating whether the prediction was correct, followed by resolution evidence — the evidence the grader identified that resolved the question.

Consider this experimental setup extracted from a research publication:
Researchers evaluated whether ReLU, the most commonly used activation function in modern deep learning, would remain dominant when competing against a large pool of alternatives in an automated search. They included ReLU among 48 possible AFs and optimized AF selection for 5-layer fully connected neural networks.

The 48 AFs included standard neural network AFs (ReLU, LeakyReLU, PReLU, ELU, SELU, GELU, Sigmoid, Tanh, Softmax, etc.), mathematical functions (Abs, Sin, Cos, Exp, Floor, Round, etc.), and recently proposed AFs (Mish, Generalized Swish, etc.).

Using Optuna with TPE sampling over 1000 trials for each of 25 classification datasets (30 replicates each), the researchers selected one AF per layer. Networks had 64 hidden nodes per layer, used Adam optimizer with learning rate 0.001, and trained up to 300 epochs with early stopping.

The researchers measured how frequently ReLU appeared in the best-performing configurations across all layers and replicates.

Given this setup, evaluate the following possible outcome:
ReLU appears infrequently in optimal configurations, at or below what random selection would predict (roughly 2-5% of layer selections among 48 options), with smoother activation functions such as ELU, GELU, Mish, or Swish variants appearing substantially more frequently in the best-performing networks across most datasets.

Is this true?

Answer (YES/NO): NO